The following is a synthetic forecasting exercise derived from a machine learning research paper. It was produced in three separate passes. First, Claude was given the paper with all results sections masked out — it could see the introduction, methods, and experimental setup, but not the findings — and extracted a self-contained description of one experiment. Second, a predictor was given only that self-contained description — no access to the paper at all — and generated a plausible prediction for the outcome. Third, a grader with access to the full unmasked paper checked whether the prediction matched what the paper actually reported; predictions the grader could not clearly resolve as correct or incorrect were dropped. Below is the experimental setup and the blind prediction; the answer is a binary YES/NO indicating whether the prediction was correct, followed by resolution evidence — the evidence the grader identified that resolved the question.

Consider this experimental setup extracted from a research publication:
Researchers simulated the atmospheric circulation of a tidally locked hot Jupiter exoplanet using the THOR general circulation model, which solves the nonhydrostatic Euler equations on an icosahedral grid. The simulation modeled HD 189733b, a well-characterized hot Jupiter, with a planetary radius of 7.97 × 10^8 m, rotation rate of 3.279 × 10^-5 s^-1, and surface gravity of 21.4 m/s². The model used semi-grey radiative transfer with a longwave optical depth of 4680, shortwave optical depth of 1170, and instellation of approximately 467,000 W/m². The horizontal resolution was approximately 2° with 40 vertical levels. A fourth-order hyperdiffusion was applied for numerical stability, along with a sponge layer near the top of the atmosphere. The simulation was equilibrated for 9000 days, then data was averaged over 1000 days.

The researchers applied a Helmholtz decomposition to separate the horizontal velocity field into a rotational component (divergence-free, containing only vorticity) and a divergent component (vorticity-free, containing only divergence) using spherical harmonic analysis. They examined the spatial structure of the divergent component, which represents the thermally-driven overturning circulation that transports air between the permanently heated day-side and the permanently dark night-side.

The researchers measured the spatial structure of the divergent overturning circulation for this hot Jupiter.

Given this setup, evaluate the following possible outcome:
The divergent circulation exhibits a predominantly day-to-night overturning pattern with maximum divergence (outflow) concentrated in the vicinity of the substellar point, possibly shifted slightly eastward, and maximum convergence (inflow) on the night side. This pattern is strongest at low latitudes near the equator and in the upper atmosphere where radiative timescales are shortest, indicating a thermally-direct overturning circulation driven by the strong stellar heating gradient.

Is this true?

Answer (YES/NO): NO